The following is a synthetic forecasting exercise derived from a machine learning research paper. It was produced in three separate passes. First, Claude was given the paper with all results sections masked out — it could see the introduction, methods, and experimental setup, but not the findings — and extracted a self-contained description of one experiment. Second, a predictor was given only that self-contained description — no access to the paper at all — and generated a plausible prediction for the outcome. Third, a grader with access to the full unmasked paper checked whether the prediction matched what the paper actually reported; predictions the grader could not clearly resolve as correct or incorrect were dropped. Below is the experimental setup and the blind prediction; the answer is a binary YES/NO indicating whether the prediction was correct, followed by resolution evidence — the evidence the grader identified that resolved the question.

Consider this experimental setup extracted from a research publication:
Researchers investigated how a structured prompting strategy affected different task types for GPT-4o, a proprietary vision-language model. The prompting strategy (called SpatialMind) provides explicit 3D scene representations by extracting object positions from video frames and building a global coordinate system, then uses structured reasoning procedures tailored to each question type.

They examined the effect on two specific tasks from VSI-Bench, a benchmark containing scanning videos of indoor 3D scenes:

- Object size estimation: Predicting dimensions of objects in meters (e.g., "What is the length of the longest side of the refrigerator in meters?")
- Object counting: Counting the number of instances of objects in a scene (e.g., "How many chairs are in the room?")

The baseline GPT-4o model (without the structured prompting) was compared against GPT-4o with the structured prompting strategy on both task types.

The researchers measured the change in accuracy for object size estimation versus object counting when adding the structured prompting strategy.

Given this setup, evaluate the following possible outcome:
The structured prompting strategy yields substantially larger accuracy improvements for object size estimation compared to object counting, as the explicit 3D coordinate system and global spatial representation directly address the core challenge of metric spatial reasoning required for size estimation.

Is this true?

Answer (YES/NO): YES